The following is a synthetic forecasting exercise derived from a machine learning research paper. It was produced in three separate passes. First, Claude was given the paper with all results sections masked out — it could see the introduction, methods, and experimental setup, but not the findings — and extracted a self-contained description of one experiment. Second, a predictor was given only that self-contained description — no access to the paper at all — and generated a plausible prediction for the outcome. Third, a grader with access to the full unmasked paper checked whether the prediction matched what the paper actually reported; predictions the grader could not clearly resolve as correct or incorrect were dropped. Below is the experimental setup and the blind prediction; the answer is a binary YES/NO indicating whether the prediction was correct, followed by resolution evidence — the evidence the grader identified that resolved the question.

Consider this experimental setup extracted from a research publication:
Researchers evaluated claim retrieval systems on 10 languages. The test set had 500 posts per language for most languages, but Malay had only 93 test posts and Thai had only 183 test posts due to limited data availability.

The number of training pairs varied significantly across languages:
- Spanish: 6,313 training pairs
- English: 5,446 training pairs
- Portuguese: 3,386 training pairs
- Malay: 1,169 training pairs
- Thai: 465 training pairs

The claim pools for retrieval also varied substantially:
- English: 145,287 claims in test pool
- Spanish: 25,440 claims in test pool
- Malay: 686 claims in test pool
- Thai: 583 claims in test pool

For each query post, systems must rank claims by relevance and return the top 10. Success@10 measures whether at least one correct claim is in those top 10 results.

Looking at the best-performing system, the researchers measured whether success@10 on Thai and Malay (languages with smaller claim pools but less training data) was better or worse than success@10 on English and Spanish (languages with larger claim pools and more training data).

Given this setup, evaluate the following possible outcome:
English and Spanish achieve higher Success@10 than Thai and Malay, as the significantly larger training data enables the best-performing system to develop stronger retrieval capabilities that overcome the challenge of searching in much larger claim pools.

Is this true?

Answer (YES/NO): NO